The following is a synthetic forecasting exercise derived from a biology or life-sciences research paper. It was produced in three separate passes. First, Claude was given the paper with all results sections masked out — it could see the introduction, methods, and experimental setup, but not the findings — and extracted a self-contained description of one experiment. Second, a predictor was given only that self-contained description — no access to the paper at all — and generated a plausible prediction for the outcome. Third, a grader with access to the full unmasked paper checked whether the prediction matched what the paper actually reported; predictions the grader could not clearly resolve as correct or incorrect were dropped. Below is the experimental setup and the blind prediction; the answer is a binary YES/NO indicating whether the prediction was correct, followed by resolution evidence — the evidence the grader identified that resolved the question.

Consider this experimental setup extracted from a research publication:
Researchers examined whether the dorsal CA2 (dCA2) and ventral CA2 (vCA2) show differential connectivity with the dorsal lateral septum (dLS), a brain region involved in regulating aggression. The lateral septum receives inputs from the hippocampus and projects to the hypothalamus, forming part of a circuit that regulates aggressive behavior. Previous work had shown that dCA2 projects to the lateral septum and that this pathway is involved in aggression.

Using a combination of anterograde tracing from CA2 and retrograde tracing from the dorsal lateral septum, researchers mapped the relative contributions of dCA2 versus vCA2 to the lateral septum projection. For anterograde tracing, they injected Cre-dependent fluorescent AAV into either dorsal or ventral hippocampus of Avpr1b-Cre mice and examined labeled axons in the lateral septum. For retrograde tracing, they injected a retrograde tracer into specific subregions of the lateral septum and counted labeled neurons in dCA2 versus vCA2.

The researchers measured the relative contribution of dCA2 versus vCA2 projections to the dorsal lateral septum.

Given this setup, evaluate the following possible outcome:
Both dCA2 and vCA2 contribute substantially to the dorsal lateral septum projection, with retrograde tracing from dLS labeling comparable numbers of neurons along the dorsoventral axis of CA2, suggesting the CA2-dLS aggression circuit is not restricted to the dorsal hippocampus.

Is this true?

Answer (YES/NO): NO